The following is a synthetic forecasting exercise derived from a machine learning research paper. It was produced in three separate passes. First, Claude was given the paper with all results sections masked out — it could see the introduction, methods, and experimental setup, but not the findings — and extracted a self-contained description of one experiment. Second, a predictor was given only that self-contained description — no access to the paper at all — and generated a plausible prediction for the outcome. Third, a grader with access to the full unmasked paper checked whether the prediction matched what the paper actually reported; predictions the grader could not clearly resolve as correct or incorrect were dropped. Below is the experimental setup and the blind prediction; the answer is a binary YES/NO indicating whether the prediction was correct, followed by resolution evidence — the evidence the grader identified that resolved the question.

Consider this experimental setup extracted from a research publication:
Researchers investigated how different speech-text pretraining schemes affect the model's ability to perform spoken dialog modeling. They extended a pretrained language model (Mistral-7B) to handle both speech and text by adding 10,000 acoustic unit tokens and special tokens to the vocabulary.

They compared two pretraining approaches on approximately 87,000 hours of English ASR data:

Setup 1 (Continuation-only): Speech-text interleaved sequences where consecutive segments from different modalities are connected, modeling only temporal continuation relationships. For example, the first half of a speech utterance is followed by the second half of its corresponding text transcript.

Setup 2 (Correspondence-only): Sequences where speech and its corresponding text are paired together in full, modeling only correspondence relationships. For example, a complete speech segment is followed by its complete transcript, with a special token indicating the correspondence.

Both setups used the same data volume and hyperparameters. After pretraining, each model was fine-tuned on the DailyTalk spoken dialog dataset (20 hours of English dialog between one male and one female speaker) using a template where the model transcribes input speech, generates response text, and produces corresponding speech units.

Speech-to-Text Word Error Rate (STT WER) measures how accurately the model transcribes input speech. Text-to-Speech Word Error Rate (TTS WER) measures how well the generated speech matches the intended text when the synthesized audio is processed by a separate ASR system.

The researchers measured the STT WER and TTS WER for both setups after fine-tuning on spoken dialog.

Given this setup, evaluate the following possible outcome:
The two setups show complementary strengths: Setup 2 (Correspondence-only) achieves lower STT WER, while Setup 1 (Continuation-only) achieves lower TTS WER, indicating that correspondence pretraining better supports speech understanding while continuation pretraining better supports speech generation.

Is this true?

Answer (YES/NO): NO